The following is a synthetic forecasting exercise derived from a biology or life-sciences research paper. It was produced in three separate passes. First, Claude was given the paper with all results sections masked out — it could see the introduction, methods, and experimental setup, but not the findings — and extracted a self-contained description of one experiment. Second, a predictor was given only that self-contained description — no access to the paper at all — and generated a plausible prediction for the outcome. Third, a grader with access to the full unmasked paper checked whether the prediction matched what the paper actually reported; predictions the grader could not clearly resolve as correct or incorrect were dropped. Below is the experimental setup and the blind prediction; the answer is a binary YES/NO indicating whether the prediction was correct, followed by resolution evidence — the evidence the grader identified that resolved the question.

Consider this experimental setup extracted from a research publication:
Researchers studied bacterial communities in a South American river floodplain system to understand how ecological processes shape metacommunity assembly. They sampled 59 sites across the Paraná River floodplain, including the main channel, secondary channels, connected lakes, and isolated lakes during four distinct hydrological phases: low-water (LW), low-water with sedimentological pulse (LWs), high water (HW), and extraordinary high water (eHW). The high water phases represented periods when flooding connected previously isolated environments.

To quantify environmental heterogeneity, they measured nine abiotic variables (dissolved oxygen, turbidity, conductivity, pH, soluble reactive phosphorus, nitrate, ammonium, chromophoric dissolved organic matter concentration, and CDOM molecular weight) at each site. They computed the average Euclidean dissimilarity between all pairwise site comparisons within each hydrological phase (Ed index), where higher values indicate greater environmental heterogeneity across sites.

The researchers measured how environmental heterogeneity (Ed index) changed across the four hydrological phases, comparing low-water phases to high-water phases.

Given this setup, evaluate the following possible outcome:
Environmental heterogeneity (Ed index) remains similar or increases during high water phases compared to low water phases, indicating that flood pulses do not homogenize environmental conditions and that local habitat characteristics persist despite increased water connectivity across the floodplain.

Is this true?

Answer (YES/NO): NO